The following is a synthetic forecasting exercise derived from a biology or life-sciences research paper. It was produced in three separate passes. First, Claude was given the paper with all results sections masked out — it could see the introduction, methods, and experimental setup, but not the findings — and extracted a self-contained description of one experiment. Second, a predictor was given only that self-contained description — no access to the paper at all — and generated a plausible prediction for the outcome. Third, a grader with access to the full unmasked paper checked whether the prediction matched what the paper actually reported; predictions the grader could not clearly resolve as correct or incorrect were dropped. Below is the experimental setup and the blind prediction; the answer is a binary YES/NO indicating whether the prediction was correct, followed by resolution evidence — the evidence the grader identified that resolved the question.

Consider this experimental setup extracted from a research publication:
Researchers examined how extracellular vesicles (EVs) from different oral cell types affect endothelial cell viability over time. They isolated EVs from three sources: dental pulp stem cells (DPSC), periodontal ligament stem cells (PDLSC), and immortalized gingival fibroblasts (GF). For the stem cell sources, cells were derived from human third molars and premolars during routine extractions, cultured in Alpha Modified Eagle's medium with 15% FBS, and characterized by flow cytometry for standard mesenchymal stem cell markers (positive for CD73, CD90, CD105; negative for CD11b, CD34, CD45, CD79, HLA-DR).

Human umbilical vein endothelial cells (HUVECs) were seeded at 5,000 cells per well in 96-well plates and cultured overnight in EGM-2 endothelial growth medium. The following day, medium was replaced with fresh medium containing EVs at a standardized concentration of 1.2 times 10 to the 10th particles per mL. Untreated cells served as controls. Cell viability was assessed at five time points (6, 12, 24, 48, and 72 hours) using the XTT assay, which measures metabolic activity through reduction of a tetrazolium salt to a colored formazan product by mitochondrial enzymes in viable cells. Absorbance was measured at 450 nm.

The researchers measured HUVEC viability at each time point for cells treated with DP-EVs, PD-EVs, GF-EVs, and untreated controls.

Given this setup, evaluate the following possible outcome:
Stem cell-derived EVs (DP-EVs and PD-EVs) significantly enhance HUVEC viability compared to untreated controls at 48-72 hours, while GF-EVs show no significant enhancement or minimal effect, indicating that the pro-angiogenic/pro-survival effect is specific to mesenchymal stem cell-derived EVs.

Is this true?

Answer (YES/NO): NO